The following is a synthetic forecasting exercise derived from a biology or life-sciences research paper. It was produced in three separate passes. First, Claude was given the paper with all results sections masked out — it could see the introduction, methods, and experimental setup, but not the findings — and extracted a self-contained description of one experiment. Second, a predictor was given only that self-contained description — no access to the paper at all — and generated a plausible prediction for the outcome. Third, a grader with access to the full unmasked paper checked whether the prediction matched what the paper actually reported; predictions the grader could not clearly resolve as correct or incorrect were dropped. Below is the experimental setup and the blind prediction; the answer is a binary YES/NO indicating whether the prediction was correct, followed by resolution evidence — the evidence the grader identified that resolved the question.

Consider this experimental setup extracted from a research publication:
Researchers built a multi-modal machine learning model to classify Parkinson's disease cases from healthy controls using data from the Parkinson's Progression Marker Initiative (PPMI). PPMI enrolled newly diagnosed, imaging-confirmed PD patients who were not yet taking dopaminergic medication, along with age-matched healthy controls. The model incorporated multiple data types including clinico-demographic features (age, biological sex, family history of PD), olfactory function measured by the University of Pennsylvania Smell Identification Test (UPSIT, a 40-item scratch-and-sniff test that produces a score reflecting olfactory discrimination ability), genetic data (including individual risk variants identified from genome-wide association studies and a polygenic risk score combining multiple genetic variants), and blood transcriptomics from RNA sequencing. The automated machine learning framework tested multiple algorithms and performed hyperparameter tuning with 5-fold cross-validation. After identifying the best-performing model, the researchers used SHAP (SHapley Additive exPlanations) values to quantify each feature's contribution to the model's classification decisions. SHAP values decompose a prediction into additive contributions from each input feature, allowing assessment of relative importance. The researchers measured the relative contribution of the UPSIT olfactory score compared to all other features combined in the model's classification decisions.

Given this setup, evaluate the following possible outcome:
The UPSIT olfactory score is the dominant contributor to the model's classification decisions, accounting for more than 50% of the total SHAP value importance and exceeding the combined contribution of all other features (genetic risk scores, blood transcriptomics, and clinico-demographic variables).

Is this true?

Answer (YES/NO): NO